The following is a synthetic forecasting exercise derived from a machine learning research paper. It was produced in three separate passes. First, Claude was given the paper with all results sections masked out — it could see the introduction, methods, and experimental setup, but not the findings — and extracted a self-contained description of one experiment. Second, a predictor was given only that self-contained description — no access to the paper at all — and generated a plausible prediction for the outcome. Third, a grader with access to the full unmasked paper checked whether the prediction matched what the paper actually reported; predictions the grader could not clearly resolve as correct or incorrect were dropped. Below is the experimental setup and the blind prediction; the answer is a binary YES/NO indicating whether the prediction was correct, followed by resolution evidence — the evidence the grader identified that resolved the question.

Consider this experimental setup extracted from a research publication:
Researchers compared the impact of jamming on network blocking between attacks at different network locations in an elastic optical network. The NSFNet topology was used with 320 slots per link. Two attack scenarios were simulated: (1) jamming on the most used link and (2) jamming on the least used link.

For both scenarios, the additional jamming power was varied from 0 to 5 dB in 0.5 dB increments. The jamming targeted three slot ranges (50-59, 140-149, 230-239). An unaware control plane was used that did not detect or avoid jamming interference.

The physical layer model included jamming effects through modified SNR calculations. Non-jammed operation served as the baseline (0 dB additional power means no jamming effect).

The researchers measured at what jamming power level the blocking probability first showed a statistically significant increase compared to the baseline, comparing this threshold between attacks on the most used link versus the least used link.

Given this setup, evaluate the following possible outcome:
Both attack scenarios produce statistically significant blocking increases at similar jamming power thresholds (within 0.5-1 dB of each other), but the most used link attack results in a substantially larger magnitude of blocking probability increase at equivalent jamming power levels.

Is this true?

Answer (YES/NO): NO